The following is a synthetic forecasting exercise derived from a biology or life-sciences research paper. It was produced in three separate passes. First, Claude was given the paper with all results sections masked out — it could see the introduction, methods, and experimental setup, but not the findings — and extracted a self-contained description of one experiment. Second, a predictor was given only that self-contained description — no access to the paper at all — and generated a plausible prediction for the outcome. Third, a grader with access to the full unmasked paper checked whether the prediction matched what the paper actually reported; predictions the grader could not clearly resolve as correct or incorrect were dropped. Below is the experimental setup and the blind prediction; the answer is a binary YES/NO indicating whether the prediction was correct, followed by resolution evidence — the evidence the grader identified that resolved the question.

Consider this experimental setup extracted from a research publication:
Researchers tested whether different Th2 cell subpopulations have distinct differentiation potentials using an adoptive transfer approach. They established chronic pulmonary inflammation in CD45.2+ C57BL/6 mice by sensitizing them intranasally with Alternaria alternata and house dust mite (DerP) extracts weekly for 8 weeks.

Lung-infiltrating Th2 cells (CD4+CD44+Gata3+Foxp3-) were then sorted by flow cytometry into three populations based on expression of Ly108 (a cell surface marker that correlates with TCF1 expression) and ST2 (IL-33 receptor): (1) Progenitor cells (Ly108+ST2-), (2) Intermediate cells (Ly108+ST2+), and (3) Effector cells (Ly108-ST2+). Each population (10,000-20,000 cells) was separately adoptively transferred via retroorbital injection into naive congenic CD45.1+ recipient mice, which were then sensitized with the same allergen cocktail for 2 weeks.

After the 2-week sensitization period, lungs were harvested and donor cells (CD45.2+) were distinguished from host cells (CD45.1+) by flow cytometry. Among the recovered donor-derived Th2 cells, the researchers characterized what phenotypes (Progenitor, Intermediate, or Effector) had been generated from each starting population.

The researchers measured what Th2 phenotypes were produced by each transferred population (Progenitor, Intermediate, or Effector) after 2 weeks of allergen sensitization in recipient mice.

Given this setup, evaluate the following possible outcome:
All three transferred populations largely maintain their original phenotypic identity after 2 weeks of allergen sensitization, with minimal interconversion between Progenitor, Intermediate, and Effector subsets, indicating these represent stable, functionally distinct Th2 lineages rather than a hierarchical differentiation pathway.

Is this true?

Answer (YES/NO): NO